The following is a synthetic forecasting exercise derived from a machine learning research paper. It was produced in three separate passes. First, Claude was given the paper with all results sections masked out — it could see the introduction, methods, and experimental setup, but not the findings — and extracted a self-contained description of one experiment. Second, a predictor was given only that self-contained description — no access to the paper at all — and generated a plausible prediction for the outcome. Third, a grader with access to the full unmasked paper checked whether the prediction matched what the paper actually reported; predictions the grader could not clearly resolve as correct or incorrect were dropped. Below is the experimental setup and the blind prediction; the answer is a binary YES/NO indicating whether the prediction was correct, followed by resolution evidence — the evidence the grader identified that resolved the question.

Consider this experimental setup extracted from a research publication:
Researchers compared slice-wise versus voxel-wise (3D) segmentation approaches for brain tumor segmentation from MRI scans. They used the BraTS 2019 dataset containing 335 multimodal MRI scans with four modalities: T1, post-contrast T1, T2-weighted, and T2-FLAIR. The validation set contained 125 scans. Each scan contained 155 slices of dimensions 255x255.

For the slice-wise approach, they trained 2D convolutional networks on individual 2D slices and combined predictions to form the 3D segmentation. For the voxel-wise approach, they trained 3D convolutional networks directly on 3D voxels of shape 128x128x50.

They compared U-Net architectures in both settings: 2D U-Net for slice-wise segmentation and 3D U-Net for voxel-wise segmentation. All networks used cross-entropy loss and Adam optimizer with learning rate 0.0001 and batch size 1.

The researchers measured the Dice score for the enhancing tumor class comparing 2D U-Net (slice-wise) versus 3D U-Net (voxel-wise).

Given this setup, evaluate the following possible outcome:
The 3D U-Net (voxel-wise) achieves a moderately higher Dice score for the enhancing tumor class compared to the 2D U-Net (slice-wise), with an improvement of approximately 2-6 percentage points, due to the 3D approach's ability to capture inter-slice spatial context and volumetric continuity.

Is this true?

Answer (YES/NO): NO